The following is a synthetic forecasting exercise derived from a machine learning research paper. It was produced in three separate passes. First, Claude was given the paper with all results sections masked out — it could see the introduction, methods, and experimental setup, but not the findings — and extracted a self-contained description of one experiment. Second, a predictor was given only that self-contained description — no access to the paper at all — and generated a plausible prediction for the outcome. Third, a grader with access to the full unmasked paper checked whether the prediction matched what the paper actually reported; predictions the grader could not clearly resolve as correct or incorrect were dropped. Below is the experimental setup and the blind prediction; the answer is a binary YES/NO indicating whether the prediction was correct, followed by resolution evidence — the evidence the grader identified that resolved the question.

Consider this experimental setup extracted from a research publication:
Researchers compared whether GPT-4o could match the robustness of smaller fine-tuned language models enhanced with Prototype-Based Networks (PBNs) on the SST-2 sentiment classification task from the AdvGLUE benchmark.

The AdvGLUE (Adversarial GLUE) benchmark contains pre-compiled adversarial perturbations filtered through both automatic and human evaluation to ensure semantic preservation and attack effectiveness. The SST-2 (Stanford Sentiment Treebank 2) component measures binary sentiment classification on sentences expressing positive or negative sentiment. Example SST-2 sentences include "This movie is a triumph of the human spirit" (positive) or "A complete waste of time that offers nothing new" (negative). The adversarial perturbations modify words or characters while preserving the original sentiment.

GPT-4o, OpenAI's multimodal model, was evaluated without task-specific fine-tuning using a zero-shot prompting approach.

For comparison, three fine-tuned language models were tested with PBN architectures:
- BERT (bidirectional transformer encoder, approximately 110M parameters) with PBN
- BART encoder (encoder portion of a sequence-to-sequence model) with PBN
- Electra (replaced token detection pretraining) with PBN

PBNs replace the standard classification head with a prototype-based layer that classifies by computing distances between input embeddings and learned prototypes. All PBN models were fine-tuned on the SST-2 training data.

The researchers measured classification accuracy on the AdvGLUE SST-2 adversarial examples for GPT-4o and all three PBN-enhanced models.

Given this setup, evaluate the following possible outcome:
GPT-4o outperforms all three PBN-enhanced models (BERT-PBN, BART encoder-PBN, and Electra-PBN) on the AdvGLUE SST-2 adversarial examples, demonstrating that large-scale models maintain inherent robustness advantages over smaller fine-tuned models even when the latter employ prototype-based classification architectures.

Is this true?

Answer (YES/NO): NO